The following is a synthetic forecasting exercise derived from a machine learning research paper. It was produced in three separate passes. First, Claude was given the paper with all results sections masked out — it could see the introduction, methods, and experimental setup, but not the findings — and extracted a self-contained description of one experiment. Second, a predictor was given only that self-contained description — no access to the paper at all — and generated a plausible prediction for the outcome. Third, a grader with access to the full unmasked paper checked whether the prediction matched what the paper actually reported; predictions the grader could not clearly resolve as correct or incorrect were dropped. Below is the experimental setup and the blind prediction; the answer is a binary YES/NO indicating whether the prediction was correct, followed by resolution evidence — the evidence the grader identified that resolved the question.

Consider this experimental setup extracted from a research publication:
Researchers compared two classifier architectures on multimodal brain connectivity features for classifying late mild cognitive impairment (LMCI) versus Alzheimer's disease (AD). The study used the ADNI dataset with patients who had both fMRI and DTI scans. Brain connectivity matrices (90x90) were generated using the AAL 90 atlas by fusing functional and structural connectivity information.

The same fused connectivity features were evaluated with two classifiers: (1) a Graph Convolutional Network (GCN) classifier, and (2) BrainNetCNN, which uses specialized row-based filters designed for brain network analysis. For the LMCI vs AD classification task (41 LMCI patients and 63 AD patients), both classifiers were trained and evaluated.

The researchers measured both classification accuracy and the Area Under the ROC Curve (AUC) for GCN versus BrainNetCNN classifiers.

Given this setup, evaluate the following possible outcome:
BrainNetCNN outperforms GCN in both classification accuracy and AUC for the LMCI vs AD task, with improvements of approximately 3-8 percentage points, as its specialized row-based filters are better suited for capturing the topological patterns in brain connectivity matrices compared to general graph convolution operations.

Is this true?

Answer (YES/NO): NO